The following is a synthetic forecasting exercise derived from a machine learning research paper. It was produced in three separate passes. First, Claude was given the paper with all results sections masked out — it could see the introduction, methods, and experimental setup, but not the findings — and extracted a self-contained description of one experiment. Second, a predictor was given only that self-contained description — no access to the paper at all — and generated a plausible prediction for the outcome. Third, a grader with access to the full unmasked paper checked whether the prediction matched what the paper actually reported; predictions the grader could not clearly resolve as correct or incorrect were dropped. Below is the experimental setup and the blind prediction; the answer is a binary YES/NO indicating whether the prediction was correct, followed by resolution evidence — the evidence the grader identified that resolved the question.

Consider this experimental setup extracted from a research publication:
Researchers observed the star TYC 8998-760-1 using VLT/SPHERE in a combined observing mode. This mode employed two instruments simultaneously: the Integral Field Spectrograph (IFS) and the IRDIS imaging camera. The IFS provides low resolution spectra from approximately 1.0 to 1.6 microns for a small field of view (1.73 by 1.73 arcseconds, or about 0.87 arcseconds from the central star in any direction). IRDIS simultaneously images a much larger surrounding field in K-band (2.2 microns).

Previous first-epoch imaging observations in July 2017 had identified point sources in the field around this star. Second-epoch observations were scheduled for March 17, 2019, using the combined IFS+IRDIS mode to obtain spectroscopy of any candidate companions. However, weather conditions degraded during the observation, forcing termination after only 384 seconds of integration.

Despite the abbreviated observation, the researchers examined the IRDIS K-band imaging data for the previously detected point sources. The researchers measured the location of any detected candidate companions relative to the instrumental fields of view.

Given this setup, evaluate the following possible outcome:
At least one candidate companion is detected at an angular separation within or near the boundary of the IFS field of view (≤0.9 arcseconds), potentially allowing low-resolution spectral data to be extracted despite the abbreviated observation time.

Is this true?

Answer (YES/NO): NO